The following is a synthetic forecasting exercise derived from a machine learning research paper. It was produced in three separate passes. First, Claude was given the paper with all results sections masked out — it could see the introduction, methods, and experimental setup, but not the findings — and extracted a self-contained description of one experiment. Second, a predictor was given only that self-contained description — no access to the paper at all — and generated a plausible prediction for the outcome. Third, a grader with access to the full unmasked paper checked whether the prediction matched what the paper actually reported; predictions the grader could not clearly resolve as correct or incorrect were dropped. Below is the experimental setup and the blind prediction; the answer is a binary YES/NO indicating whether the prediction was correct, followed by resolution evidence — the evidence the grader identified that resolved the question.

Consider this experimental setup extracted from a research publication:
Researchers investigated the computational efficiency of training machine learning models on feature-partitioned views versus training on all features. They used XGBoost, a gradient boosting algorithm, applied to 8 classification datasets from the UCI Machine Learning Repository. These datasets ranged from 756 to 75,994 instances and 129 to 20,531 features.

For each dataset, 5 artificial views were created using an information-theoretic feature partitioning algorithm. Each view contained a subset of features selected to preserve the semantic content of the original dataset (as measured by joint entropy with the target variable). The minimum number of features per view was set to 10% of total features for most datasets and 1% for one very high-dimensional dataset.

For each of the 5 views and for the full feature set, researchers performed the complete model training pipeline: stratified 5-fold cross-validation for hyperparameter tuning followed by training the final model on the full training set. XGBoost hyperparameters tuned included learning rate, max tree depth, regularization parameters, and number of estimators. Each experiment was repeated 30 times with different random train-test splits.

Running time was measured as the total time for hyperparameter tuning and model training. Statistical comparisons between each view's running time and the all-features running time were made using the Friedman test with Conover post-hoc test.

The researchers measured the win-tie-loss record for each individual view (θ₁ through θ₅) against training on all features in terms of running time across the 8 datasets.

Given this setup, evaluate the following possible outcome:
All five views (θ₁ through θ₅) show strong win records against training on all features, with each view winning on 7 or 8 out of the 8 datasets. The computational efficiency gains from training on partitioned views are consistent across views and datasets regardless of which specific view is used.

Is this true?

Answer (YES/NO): NO